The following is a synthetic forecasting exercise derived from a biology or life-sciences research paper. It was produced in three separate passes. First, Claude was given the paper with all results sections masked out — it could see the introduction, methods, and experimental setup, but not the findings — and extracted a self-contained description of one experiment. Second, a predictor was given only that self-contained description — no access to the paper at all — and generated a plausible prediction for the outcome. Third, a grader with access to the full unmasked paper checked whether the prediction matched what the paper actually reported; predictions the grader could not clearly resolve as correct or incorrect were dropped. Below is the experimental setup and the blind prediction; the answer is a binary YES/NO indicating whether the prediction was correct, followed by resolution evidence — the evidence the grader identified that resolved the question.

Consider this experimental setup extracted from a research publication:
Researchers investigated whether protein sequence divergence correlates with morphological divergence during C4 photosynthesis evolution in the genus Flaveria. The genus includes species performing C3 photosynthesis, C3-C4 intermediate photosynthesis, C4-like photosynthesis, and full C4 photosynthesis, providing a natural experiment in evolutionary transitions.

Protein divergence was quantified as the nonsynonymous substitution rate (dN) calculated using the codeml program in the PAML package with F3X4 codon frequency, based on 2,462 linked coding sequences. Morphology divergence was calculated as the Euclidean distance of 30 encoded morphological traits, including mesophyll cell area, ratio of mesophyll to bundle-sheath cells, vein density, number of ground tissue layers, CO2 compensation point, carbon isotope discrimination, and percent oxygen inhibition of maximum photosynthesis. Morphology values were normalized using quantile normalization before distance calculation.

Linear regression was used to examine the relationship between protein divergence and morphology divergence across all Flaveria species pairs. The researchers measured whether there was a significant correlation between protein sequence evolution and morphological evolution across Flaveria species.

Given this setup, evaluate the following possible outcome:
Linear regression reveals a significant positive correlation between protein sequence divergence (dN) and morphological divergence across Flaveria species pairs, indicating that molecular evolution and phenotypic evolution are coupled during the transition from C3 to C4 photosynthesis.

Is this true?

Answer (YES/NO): YES